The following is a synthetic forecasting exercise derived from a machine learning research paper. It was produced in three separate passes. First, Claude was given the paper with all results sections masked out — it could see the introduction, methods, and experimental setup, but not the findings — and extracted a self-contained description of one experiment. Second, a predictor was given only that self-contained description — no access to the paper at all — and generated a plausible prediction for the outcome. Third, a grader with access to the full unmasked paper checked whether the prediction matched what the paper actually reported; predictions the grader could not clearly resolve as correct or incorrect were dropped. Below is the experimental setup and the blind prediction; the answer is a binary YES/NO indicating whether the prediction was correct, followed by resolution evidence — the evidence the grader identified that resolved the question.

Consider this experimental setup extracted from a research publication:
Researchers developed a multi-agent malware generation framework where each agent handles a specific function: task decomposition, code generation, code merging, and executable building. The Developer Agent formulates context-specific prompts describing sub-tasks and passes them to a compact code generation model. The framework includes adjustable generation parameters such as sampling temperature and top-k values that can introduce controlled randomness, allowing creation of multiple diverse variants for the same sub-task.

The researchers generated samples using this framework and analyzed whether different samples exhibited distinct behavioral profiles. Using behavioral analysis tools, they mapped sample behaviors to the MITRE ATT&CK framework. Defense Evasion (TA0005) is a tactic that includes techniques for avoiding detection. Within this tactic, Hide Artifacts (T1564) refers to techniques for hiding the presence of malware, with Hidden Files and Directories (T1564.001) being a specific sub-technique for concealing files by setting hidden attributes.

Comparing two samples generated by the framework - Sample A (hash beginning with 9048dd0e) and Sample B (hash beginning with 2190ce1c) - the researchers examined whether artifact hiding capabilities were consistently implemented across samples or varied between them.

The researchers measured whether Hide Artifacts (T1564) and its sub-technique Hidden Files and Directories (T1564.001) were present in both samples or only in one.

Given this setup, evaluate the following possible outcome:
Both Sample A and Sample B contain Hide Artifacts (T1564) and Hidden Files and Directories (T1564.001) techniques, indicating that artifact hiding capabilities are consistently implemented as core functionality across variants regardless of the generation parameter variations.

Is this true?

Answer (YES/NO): NO